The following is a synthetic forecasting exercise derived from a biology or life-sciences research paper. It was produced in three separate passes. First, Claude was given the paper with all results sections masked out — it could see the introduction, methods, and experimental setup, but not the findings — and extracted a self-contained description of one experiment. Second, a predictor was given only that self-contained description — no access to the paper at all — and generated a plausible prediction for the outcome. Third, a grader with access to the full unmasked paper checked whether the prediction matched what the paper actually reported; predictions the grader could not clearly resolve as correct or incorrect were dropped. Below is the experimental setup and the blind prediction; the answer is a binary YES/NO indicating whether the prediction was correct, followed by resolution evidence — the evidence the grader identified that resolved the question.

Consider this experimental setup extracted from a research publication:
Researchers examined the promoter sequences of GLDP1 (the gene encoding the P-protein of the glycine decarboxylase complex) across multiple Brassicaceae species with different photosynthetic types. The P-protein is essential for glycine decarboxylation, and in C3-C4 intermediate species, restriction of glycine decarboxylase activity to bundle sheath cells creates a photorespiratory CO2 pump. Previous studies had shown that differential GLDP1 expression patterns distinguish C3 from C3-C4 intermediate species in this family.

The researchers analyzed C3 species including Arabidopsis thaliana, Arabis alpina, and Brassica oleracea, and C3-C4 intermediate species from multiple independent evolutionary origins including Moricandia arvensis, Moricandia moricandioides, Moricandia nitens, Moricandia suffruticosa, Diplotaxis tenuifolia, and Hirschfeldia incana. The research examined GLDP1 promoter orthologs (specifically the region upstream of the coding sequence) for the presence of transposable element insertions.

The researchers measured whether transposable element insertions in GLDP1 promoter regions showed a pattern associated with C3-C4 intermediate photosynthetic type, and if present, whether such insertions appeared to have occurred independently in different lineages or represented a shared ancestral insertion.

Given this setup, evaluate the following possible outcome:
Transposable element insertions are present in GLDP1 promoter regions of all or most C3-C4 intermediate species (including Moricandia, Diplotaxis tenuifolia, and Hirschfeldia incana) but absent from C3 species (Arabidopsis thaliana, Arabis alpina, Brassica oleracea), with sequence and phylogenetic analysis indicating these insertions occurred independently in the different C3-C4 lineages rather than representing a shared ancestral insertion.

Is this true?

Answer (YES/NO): YES